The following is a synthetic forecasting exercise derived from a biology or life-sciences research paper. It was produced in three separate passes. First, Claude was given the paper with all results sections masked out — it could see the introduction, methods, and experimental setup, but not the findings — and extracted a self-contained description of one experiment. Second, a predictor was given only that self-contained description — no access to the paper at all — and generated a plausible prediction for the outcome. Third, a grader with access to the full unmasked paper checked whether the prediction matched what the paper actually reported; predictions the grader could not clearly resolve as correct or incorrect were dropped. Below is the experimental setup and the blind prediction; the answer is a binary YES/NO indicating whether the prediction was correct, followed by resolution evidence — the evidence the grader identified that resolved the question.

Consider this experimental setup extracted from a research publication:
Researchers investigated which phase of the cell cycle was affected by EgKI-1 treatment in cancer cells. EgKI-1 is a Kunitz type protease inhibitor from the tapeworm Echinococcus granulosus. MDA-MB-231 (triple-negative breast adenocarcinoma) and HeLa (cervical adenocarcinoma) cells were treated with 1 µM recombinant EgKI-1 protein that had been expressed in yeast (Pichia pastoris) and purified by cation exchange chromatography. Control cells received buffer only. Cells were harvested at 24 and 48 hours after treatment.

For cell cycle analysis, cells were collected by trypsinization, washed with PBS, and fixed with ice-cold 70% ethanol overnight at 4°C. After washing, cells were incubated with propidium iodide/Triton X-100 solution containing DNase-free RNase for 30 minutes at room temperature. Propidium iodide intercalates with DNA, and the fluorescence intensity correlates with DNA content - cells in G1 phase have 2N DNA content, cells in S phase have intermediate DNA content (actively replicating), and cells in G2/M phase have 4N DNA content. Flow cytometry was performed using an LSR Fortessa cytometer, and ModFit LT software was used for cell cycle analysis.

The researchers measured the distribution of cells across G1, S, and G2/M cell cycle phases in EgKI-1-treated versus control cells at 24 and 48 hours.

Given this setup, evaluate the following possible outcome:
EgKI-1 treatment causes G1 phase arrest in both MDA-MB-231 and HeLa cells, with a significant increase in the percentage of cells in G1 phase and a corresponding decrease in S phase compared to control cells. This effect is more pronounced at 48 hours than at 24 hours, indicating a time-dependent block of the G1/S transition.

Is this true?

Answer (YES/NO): NO